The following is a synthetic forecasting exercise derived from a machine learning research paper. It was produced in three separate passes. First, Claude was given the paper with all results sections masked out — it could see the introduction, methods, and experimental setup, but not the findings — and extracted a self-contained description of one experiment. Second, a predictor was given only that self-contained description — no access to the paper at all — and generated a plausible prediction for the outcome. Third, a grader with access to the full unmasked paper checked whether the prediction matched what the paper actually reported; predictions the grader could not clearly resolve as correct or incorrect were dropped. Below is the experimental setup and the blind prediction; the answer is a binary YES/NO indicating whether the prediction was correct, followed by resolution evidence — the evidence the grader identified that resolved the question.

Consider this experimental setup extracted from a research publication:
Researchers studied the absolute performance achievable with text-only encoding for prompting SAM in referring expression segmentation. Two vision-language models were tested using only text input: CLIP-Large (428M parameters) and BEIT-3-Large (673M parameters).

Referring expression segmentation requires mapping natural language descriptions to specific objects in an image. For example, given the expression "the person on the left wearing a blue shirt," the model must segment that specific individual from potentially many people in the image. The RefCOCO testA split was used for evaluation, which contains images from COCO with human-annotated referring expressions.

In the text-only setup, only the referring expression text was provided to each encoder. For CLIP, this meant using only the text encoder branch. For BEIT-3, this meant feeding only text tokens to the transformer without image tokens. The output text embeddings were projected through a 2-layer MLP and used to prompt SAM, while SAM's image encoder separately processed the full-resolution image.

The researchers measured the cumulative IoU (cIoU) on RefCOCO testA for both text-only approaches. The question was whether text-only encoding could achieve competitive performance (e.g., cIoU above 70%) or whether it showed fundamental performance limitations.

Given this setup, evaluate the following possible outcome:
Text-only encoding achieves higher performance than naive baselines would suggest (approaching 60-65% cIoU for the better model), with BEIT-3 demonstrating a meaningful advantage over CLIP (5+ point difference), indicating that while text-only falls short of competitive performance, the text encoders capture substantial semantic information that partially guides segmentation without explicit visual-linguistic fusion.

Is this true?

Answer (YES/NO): NO